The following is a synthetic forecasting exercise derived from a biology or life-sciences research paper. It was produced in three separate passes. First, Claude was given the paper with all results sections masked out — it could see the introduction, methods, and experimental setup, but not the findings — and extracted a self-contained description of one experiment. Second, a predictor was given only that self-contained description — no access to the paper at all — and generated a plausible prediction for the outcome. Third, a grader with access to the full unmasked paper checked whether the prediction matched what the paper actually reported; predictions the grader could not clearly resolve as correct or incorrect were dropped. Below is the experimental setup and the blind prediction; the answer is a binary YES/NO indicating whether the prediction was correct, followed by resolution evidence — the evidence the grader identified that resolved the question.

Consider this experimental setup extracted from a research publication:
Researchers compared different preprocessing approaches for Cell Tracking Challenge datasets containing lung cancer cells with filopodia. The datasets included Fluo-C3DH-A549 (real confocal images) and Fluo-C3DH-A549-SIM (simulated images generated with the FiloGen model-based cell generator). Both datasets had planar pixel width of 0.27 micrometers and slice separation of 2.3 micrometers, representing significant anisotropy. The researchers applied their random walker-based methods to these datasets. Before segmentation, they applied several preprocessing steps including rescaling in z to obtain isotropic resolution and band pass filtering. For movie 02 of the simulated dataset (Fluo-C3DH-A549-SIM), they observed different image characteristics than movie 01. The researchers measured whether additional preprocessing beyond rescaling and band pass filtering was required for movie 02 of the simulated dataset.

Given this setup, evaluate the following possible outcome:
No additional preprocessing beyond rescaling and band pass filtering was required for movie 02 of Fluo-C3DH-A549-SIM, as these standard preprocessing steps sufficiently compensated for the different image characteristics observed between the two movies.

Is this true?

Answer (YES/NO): NO